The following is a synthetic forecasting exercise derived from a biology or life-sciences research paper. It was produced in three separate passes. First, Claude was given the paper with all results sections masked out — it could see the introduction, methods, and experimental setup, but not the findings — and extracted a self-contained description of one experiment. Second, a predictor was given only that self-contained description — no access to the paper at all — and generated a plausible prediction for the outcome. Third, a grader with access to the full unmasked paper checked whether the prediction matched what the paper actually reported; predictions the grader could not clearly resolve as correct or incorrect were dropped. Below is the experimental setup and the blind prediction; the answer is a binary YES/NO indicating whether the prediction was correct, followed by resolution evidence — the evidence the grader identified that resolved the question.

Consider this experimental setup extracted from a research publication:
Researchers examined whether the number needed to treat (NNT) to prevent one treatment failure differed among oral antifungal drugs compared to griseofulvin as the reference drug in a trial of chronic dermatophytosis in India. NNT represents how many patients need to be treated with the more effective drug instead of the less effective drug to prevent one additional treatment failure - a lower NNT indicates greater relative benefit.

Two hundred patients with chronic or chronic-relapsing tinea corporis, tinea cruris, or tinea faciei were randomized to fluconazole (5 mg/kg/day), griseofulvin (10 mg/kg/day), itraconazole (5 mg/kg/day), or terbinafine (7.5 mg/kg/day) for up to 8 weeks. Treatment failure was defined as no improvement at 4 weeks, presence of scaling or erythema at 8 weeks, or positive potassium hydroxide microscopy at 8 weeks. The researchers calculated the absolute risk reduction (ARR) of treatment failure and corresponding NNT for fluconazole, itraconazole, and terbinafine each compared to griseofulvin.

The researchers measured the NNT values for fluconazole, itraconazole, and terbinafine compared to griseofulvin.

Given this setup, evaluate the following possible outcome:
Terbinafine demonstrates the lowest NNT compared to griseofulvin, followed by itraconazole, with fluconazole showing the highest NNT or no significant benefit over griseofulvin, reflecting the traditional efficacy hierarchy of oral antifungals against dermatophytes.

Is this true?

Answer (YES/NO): NO